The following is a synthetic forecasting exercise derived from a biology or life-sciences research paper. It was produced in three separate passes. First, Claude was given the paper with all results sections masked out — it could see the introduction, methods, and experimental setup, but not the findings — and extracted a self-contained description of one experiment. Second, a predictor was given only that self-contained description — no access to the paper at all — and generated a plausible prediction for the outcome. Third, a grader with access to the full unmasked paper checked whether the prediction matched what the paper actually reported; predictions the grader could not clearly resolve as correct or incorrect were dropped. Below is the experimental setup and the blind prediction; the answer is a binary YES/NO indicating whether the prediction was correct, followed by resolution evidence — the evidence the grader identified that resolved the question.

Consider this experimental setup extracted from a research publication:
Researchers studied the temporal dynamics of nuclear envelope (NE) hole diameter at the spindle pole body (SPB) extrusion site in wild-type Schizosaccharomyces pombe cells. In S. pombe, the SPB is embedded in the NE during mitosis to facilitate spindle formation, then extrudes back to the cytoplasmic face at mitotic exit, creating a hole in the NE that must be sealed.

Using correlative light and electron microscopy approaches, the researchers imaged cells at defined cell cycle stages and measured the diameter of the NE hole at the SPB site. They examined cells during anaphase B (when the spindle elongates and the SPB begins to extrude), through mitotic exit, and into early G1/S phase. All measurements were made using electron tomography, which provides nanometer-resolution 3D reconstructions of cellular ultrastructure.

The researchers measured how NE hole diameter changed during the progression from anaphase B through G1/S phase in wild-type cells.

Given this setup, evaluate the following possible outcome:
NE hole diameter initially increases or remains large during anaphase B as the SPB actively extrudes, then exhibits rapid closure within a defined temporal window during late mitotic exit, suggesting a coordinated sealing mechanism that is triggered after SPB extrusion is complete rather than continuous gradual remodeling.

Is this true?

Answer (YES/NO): NO